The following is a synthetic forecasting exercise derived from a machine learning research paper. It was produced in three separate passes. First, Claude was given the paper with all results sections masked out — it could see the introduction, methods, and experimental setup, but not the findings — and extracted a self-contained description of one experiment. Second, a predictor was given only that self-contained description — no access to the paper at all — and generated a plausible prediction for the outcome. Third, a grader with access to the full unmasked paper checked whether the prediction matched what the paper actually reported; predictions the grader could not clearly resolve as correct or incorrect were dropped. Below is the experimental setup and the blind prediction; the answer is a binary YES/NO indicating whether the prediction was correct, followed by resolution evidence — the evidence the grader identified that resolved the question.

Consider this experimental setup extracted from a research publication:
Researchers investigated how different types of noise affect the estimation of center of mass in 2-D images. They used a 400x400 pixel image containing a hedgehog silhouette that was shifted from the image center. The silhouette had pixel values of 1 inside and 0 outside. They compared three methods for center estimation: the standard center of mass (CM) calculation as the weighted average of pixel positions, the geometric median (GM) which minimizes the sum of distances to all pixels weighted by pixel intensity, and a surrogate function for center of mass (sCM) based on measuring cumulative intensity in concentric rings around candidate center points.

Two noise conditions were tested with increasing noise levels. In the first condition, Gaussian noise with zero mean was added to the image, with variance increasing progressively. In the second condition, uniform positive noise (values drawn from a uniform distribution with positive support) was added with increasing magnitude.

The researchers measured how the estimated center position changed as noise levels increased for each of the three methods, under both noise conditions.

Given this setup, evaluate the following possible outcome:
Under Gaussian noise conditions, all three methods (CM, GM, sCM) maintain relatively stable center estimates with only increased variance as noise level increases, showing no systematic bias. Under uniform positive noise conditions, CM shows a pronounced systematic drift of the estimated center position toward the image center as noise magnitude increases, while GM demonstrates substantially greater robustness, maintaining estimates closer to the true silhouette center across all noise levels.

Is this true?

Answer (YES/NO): NO